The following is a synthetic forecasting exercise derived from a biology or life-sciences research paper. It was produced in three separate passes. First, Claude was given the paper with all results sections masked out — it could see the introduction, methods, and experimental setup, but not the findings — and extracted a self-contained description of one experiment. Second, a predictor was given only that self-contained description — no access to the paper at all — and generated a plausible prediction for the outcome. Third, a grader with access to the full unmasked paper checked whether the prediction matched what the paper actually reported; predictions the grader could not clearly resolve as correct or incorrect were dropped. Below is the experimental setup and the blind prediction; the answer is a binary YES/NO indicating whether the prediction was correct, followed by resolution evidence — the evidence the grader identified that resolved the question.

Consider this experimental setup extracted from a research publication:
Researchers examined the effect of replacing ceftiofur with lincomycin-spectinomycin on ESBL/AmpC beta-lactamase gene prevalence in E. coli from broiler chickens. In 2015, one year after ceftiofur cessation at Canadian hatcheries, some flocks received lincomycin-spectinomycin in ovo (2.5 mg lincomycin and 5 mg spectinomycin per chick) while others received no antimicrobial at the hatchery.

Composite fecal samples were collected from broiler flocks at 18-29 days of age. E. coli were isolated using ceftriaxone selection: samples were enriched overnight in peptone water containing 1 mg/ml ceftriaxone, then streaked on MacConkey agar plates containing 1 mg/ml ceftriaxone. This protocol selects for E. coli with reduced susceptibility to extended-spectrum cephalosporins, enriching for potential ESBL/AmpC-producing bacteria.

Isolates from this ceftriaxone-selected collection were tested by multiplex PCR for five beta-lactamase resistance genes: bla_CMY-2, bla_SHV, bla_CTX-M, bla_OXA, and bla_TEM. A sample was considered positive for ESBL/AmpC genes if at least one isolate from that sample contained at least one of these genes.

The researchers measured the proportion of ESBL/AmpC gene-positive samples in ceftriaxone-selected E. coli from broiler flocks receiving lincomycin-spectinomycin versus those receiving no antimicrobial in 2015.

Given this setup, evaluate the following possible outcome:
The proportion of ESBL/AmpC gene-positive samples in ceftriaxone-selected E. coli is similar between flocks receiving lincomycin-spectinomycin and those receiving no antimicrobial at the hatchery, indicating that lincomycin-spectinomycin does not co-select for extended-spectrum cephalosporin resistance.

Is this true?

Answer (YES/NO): NO